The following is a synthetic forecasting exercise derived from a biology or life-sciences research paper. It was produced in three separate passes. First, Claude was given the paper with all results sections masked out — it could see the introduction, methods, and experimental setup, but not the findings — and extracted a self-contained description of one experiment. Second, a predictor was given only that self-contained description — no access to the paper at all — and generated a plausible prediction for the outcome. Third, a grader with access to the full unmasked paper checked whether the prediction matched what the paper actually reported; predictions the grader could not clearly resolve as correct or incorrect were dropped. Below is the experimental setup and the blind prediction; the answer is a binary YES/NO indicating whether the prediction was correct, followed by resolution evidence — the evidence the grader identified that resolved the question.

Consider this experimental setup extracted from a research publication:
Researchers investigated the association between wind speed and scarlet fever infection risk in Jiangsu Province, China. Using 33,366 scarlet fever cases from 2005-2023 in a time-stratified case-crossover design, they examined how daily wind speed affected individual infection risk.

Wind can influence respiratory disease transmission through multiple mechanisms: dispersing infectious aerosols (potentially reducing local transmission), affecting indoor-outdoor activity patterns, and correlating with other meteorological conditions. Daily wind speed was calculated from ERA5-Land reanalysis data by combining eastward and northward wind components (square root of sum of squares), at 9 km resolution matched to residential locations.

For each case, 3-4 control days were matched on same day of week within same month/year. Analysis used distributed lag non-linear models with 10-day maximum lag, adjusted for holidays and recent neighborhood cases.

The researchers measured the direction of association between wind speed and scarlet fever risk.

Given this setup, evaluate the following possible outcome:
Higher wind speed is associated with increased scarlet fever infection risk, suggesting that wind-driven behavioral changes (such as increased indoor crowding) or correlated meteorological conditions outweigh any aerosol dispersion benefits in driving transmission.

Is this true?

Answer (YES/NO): NO